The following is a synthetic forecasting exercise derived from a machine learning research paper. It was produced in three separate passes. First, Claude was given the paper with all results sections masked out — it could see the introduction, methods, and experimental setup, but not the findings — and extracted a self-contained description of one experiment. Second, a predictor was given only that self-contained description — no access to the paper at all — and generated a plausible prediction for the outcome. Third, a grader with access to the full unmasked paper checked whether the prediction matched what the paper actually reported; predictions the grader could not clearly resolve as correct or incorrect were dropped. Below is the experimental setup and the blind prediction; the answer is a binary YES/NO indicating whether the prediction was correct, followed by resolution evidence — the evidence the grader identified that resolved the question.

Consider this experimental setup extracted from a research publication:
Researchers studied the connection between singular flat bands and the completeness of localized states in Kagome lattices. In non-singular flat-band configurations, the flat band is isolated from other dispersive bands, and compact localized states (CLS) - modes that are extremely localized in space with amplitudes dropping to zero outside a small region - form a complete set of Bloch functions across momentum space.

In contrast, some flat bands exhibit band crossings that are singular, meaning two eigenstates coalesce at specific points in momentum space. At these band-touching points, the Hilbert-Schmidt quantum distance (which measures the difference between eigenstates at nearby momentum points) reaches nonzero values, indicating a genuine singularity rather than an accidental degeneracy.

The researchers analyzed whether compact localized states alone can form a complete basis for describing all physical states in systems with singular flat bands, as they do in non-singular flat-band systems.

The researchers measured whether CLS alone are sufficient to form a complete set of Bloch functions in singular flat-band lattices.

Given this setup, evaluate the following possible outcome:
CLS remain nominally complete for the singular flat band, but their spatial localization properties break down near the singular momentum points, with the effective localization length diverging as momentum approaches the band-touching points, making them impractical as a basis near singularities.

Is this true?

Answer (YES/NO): NO